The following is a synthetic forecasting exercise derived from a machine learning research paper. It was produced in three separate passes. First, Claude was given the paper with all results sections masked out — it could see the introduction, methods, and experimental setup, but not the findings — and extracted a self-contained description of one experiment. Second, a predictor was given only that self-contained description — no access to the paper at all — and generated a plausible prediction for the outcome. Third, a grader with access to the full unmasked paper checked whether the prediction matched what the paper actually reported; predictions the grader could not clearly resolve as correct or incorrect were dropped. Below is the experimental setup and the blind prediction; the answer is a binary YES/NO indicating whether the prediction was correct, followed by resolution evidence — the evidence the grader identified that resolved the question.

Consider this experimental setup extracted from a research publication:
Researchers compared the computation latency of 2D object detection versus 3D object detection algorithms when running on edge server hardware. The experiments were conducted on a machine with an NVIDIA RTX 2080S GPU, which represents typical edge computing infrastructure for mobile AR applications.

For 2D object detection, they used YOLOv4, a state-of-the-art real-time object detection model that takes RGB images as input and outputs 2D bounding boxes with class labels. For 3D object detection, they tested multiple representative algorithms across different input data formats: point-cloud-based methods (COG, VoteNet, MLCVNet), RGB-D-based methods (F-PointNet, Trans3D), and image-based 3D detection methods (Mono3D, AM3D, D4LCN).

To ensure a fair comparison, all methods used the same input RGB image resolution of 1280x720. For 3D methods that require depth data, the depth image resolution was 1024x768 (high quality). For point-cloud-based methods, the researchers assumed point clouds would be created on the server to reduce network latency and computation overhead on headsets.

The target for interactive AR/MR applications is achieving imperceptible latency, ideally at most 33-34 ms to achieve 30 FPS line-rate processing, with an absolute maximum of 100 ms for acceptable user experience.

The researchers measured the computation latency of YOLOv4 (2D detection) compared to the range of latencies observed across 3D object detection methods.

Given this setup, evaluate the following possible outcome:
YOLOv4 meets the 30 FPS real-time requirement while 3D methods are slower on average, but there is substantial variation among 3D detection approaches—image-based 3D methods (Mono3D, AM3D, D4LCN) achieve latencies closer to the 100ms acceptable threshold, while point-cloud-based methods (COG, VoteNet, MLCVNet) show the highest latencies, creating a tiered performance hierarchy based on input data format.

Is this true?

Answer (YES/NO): YES